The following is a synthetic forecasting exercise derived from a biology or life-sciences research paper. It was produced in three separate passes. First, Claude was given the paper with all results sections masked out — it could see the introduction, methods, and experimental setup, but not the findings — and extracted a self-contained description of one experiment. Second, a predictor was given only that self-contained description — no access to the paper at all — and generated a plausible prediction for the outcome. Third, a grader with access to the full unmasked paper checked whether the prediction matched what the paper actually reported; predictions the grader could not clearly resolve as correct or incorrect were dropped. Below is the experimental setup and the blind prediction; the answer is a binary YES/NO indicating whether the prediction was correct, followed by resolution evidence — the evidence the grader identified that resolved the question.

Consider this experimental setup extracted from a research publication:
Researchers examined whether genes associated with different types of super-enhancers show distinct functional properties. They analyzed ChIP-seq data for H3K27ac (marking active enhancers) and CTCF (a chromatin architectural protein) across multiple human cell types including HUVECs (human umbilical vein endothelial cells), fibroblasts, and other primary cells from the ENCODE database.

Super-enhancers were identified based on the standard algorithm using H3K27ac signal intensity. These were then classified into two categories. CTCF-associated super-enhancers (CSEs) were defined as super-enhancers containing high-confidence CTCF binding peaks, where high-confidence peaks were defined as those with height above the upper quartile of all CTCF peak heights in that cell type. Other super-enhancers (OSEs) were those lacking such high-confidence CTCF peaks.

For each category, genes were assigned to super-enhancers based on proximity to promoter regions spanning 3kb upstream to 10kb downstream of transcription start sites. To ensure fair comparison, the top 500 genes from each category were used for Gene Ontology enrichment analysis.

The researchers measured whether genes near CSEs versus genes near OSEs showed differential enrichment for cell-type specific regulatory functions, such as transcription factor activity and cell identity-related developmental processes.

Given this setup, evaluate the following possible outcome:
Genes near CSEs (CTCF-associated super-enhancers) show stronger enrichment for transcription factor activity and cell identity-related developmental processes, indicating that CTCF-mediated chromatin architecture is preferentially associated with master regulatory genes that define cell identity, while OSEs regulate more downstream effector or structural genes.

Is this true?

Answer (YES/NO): YES